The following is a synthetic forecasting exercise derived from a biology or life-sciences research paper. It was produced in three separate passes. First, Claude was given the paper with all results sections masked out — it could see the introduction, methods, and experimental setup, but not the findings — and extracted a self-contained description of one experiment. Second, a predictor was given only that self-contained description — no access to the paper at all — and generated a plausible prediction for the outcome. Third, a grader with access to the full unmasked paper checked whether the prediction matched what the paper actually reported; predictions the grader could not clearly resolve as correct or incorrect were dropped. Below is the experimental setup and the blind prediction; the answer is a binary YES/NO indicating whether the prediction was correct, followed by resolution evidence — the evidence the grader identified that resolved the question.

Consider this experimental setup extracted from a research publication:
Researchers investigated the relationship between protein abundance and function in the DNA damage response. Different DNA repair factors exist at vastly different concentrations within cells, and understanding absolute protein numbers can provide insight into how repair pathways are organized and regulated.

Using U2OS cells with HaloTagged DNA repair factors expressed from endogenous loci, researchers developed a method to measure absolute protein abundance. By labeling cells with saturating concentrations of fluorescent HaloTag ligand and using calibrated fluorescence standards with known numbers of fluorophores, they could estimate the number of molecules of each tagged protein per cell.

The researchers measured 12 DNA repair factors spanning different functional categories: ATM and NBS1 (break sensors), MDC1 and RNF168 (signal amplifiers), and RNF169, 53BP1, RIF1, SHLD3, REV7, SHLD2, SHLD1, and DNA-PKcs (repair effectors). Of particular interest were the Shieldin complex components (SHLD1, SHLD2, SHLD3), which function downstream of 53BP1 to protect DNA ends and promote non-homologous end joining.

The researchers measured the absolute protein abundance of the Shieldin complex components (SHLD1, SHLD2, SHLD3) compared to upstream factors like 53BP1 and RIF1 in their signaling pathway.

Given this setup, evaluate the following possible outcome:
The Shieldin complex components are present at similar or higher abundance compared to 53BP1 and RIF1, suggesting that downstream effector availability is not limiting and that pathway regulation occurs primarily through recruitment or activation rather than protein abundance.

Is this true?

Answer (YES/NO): NO